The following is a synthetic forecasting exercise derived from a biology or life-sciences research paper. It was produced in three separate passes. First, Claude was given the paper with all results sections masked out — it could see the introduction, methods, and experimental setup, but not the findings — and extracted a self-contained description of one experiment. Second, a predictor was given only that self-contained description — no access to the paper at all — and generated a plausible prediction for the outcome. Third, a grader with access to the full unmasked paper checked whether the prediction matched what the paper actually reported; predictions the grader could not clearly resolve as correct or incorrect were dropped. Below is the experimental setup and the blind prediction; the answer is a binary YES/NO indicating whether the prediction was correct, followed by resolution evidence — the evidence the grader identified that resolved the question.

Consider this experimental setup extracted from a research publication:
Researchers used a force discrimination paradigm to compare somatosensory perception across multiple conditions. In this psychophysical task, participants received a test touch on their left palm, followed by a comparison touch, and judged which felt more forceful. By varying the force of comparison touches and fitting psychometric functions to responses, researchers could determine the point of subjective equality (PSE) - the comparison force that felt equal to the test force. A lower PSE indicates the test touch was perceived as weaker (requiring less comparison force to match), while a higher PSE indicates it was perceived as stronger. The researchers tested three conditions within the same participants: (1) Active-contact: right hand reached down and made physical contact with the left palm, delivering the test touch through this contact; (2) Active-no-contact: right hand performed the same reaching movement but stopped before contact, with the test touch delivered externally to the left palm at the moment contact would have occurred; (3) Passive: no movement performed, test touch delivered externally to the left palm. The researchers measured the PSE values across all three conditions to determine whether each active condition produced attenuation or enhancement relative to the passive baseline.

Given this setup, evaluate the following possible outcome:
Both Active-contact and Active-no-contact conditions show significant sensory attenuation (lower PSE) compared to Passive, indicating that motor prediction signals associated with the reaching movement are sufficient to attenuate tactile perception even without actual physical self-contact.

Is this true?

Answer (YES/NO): NO